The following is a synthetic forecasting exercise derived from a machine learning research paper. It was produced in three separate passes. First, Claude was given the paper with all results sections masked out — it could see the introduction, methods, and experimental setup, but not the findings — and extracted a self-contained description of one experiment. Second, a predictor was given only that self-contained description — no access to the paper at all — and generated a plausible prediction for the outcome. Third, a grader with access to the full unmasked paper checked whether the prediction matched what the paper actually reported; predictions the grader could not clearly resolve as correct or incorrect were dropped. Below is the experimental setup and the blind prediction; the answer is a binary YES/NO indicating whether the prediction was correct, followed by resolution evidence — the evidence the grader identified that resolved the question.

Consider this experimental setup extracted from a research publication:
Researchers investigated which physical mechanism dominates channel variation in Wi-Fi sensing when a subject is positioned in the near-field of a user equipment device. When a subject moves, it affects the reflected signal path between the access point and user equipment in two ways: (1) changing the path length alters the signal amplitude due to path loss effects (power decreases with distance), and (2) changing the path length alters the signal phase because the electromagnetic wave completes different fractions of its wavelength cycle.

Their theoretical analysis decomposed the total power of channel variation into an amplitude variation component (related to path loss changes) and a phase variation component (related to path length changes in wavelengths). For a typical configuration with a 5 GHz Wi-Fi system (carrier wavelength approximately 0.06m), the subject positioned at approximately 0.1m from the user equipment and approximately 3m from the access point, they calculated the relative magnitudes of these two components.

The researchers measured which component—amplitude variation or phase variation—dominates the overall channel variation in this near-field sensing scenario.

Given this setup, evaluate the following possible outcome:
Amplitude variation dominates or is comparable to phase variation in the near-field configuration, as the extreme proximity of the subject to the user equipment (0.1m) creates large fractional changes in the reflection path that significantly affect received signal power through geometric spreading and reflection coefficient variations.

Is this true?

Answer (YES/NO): NO